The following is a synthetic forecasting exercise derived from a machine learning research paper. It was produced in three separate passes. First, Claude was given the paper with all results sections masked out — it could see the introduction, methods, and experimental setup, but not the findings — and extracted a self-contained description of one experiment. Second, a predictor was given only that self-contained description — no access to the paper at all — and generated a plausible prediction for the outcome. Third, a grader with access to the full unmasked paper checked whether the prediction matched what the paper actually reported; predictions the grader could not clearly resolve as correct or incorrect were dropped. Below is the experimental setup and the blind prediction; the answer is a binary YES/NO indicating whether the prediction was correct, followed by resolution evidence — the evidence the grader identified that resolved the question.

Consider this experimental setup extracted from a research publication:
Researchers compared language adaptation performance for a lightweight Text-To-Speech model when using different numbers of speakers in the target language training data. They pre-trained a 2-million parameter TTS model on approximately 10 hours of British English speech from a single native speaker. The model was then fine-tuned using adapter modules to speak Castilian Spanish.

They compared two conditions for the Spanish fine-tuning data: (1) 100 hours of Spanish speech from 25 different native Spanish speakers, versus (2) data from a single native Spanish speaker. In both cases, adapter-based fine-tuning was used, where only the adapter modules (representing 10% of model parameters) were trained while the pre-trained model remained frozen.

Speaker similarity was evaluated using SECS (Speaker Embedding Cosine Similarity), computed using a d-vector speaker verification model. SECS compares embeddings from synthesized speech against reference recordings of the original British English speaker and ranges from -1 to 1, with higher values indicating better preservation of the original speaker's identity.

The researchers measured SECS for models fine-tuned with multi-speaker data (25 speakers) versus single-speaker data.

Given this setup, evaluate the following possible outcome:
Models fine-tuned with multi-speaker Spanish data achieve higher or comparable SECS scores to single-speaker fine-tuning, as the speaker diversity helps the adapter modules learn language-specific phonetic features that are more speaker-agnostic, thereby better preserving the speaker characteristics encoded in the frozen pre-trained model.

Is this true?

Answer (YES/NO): NO